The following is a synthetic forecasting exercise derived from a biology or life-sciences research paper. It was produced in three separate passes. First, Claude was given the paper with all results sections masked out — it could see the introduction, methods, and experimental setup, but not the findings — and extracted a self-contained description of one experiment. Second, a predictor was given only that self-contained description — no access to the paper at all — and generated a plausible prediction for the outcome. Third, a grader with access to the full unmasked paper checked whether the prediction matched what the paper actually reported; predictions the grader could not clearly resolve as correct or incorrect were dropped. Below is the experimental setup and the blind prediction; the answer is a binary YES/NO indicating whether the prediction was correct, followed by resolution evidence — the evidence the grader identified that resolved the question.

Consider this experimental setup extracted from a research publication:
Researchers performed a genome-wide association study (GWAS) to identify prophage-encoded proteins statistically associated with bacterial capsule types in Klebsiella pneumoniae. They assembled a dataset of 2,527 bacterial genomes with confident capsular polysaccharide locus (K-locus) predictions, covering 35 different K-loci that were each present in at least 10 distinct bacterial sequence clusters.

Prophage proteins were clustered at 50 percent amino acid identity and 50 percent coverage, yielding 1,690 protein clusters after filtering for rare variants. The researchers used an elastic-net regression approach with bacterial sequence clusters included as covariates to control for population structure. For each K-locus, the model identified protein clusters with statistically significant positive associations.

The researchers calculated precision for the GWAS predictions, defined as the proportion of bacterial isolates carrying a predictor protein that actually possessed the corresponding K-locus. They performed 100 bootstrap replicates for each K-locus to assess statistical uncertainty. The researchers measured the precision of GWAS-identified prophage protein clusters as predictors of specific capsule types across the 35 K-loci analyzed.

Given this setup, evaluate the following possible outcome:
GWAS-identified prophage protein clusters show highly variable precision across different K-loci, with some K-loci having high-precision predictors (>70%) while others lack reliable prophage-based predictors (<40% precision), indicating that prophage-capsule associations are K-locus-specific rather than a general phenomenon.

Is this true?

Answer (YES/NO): YES